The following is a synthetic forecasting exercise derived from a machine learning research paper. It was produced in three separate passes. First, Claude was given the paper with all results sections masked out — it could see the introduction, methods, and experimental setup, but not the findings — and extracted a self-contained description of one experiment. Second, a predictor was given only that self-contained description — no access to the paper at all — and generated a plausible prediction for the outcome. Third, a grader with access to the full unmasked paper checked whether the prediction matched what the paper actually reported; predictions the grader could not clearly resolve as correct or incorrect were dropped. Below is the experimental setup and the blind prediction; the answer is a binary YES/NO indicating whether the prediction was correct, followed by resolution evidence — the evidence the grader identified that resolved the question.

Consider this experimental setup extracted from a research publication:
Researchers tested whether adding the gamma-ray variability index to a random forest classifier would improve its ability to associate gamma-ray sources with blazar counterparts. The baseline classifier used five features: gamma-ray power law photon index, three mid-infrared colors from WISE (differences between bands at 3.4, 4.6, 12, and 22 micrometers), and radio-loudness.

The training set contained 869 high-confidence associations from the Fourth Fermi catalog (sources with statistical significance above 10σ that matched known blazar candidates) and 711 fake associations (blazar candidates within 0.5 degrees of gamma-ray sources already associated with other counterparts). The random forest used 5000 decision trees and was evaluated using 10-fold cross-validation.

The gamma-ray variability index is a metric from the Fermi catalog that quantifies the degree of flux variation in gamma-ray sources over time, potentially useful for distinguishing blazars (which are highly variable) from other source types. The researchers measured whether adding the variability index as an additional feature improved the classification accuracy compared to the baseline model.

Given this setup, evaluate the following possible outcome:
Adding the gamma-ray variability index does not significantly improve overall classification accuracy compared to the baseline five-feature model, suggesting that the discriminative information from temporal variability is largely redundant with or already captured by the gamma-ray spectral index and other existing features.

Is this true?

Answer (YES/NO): YES